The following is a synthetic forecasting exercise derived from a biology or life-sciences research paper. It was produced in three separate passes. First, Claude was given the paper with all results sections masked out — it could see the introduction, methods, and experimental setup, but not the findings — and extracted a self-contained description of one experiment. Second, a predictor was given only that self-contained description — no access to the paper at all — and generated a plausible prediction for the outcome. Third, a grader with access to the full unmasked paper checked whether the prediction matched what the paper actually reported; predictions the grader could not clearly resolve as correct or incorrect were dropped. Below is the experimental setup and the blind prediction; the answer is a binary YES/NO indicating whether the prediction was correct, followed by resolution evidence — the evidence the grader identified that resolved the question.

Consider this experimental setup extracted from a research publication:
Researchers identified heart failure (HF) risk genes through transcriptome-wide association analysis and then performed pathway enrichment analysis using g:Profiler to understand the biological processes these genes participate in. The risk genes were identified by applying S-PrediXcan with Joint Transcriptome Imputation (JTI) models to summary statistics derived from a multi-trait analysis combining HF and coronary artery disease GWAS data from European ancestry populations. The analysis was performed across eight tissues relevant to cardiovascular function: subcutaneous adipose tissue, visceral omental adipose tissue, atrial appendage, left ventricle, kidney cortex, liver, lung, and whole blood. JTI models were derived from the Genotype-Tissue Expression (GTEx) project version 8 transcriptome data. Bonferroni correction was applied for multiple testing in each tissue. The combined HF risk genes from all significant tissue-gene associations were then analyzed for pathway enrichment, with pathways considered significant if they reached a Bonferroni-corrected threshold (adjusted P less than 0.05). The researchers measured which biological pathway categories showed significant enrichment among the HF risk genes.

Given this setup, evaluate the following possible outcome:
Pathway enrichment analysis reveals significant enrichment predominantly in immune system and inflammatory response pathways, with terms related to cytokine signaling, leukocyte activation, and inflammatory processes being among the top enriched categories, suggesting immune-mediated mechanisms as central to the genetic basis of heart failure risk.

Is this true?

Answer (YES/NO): NO